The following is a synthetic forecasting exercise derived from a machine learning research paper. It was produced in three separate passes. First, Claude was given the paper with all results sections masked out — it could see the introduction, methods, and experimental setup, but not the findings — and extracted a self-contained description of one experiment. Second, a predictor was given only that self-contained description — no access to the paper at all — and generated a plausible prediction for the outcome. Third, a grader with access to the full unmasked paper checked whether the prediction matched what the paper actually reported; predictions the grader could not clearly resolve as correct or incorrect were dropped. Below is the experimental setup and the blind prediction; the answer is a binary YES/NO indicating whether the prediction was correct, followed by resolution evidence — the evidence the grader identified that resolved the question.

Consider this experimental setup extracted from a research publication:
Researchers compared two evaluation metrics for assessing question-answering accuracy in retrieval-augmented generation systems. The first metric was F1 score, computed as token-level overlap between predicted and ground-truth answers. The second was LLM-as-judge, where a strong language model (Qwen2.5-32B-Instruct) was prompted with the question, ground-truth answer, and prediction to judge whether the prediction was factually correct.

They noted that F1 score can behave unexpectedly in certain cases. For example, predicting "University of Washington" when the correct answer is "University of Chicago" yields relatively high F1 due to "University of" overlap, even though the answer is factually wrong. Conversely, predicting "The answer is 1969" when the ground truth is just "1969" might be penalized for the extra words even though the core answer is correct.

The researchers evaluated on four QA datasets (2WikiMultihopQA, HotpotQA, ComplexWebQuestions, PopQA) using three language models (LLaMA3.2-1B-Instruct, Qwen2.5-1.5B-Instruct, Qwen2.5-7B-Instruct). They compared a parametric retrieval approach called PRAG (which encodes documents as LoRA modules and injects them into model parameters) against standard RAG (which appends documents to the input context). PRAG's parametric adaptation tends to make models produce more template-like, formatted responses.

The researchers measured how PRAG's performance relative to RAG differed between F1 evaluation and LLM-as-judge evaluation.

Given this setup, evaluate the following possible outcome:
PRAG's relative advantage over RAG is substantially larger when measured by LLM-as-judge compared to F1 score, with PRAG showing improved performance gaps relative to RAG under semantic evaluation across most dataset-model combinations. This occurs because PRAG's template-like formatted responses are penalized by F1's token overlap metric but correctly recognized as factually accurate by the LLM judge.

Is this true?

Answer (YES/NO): NO